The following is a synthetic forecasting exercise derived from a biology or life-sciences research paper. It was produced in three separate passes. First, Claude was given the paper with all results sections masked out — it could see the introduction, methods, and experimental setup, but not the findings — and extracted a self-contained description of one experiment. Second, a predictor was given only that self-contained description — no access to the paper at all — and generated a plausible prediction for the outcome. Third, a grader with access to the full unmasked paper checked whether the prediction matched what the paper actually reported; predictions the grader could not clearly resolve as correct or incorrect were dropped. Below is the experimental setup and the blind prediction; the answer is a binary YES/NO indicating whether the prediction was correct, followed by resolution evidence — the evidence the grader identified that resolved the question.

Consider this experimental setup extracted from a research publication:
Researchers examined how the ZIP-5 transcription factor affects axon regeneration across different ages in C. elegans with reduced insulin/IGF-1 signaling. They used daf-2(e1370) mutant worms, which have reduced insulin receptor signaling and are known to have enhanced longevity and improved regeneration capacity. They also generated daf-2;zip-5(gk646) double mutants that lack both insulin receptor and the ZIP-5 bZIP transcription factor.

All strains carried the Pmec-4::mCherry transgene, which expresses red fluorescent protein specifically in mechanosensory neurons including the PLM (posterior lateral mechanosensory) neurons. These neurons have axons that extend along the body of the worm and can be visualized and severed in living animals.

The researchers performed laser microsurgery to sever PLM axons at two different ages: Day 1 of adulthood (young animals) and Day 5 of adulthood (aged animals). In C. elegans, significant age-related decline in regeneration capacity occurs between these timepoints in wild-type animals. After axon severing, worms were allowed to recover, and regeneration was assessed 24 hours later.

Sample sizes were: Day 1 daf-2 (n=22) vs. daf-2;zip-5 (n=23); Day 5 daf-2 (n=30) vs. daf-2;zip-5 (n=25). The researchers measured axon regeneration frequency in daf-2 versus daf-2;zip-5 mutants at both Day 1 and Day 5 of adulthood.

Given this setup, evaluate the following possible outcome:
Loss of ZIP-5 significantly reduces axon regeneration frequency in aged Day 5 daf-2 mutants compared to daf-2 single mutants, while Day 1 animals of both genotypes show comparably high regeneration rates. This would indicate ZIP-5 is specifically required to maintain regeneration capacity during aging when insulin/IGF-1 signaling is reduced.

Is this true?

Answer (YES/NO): NO